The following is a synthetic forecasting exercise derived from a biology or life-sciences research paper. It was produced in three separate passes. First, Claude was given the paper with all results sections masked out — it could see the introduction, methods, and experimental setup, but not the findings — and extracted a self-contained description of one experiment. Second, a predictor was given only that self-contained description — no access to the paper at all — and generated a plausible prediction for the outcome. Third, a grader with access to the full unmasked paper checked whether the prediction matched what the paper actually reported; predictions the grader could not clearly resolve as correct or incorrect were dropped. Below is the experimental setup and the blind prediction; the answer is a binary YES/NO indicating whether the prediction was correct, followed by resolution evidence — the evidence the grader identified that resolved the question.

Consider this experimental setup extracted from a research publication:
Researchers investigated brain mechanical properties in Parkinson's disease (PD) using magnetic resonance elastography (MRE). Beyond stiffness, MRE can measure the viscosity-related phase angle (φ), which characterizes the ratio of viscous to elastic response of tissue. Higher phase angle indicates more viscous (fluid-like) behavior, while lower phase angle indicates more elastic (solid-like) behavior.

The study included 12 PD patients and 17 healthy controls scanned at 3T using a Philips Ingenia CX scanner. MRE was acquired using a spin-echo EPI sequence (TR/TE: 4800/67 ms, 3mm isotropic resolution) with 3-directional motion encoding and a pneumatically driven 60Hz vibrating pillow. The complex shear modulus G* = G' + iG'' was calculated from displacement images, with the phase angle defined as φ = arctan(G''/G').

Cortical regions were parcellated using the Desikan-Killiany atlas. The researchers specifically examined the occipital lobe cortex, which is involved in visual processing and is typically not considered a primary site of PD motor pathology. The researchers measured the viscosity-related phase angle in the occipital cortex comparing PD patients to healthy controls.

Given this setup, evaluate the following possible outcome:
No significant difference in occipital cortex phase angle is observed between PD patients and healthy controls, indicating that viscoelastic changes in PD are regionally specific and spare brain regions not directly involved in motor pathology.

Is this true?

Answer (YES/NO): NO